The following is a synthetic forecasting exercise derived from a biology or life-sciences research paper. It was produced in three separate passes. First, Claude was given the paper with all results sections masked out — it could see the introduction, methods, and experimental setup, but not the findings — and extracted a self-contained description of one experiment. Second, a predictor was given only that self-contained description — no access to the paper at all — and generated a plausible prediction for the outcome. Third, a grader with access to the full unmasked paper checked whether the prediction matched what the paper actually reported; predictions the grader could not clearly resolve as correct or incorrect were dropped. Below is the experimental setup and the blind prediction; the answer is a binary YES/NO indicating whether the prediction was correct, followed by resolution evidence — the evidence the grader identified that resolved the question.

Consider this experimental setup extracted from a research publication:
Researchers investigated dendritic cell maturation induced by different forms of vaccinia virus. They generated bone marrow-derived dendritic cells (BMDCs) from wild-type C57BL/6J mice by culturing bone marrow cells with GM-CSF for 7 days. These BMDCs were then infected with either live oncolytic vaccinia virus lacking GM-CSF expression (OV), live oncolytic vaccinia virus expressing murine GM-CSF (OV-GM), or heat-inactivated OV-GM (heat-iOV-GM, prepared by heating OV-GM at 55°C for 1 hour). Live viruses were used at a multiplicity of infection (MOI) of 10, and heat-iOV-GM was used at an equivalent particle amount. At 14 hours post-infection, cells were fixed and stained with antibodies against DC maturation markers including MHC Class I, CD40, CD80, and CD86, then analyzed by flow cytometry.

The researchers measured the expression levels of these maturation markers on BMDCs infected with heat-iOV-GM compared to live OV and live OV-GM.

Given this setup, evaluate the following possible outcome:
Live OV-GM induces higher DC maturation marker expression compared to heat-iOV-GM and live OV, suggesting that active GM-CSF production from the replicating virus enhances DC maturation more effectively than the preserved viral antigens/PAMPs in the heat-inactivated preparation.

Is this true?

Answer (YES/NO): NO